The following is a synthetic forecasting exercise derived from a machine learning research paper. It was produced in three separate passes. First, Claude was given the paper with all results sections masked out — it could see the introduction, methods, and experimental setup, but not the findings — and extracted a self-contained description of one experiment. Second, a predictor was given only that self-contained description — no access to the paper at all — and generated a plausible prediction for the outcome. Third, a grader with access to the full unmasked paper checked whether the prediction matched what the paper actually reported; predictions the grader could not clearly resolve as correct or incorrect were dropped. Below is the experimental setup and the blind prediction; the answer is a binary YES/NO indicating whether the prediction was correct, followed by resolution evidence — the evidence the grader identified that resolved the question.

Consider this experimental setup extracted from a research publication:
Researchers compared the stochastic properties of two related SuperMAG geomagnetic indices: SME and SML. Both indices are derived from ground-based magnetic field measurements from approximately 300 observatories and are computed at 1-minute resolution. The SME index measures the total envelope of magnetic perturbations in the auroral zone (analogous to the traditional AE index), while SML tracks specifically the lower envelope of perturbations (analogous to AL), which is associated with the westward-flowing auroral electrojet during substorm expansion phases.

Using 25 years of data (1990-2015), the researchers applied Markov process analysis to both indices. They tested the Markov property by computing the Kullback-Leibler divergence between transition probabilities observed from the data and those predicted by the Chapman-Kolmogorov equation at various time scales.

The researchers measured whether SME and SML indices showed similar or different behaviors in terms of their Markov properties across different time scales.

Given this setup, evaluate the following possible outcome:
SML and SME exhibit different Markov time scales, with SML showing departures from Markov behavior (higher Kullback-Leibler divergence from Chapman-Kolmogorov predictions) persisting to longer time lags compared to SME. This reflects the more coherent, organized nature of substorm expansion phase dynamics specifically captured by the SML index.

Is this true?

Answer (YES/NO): NO